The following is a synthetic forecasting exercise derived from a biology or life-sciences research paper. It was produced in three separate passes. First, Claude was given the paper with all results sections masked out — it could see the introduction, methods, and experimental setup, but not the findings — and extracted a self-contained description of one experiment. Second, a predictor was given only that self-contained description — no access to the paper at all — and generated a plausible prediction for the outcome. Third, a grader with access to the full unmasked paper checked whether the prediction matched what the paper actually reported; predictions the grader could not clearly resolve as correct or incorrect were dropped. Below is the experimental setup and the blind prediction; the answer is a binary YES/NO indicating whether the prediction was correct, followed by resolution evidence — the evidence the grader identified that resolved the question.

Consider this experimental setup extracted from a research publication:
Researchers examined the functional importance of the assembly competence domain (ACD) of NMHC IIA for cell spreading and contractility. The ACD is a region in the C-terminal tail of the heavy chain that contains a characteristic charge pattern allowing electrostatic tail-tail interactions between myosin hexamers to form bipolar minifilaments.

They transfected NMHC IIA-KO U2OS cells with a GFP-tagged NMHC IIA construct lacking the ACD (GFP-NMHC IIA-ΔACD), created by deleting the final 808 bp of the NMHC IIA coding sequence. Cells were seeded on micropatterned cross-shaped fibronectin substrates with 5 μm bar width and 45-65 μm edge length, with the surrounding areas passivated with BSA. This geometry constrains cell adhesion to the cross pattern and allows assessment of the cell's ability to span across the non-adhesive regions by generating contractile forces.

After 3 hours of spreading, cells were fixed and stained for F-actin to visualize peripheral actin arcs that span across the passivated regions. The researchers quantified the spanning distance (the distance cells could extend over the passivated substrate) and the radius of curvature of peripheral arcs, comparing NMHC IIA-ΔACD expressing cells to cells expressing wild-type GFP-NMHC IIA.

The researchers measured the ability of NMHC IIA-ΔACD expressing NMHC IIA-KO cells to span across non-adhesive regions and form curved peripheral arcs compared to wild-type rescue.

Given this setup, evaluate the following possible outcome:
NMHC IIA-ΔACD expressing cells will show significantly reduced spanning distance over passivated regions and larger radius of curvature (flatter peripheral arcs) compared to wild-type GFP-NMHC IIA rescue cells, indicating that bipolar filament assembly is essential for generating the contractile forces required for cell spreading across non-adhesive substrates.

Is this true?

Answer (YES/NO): NO